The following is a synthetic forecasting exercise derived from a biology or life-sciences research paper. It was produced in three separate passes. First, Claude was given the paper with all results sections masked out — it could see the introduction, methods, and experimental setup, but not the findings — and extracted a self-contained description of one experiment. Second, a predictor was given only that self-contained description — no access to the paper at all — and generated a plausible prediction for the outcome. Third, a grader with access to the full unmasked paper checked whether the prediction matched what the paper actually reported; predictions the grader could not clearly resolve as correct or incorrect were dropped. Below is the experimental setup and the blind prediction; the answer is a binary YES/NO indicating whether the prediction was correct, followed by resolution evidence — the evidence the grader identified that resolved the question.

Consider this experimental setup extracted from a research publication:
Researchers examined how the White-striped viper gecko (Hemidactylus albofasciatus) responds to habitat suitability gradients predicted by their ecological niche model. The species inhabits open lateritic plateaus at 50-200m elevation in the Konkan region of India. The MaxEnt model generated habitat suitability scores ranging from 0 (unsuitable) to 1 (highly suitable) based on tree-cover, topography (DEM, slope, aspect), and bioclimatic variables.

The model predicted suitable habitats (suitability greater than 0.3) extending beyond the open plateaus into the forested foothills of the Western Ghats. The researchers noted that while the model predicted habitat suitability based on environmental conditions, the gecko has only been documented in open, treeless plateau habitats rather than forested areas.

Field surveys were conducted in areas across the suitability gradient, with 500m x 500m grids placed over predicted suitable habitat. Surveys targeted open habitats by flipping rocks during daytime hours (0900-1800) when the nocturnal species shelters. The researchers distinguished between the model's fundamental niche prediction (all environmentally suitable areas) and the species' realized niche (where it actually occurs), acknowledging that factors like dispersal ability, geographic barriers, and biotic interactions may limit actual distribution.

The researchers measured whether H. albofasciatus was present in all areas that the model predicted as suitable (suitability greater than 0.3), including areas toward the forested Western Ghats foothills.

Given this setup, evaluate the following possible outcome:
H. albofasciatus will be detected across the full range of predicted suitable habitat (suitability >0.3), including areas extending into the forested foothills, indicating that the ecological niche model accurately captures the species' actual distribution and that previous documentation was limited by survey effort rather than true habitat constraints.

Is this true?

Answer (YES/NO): NO